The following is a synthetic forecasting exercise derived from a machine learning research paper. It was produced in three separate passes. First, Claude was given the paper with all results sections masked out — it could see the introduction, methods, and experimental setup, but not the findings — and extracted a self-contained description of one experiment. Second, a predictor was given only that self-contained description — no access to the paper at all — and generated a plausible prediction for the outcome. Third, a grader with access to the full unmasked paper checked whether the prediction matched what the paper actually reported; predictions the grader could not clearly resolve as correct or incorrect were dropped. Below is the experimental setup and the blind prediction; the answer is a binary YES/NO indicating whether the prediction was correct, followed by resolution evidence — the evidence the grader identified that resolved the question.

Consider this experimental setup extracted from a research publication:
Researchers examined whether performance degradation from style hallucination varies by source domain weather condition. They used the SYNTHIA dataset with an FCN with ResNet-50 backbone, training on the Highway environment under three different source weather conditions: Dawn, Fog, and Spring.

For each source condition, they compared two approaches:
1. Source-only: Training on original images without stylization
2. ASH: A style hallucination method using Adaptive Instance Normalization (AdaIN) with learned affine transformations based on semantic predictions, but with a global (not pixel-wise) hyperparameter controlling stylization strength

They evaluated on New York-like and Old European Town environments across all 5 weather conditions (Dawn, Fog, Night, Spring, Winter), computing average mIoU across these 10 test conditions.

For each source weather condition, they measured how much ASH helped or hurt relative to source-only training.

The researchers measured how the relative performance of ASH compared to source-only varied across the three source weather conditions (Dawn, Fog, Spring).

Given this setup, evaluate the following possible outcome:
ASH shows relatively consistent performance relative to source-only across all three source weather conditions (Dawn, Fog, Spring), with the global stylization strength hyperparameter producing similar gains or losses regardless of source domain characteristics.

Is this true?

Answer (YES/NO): NO